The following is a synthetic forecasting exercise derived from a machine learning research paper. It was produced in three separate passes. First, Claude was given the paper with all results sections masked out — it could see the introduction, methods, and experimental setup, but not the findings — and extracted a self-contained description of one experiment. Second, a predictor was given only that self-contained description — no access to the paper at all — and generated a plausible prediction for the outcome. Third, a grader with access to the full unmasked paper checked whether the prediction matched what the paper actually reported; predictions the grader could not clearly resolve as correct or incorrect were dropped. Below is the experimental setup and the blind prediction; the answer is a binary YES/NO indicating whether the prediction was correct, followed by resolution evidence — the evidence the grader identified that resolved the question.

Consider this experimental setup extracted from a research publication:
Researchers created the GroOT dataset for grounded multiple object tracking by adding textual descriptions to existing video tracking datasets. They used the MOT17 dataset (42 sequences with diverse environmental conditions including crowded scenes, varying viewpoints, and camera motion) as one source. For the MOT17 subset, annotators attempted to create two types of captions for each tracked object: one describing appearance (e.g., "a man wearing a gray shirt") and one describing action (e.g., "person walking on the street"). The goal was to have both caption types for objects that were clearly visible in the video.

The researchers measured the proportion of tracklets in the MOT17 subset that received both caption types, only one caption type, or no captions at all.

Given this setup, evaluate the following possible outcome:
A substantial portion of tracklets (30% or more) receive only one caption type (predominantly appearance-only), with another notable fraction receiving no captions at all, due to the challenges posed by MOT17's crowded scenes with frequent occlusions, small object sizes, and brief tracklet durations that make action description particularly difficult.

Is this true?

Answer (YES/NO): NO